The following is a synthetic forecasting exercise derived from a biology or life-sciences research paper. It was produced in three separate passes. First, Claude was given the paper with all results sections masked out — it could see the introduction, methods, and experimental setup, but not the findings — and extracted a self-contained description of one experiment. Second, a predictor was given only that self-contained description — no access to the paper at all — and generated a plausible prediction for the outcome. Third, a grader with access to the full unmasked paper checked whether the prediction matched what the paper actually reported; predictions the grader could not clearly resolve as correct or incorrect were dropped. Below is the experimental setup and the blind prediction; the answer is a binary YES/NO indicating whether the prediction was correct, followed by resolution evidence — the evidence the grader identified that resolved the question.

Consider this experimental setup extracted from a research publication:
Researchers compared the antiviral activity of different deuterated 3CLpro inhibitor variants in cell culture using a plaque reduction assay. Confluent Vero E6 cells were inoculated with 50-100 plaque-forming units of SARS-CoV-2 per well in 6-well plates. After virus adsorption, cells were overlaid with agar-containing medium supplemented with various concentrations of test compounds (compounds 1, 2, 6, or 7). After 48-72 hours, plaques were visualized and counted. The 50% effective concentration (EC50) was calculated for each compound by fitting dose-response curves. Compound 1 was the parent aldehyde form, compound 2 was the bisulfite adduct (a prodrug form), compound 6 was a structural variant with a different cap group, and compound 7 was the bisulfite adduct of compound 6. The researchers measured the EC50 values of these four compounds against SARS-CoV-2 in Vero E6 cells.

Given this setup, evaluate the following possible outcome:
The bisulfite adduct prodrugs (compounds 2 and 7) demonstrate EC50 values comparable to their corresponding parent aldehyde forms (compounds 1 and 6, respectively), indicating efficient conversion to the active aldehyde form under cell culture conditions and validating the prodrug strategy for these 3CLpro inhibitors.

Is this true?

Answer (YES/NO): YES